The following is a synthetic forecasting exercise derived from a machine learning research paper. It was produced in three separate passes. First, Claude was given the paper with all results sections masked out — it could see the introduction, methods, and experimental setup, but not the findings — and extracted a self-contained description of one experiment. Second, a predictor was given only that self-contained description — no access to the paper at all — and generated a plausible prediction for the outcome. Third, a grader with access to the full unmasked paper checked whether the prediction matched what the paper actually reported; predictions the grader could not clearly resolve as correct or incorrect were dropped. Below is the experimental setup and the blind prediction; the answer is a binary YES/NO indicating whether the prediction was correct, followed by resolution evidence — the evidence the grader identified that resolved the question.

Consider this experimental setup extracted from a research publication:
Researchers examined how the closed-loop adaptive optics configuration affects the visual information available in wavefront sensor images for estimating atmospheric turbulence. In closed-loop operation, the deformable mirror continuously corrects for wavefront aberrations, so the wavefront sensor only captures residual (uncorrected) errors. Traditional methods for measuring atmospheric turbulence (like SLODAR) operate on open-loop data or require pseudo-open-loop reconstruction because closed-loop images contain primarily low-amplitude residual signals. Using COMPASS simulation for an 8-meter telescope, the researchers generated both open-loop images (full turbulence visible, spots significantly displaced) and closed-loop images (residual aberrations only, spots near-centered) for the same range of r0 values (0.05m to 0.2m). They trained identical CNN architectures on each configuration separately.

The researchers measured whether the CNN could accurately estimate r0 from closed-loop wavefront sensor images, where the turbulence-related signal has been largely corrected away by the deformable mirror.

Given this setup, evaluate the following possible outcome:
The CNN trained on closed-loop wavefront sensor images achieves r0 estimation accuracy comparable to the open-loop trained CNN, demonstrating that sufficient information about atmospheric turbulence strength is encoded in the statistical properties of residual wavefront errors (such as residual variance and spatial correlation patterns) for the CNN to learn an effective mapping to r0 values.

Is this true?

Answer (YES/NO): YES